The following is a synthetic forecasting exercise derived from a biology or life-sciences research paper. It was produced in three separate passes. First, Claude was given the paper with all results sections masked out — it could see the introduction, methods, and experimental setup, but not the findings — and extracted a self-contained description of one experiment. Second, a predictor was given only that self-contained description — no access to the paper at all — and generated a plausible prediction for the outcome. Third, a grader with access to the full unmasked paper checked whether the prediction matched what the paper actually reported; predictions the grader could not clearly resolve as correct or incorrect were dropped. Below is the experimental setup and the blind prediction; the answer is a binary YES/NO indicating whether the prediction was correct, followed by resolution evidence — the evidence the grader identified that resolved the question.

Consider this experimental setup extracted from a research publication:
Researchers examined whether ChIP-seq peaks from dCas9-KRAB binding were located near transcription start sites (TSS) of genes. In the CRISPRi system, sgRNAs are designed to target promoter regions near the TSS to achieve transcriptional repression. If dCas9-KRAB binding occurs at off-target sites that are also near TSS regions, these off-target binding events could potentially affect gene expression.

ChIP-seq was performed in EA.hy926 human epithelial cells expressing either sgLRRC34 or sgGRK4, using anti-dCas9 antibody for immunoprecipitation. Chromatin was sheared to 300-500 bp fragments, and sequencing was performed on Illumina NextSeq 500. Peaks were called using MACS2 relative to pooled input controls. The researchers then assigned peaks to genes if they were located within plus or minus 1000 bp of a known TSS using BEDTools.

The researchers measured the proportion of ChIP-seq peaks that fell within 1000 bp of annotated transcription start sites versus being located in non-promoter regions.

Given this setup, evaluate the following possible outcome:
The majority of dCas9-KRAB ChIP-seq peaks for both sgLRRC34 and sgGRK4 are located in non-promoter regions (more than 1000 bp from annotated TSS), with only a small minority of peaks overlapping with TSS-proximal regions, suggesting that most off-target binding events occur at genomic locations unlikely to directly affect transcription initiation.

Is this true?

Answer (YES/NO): NO